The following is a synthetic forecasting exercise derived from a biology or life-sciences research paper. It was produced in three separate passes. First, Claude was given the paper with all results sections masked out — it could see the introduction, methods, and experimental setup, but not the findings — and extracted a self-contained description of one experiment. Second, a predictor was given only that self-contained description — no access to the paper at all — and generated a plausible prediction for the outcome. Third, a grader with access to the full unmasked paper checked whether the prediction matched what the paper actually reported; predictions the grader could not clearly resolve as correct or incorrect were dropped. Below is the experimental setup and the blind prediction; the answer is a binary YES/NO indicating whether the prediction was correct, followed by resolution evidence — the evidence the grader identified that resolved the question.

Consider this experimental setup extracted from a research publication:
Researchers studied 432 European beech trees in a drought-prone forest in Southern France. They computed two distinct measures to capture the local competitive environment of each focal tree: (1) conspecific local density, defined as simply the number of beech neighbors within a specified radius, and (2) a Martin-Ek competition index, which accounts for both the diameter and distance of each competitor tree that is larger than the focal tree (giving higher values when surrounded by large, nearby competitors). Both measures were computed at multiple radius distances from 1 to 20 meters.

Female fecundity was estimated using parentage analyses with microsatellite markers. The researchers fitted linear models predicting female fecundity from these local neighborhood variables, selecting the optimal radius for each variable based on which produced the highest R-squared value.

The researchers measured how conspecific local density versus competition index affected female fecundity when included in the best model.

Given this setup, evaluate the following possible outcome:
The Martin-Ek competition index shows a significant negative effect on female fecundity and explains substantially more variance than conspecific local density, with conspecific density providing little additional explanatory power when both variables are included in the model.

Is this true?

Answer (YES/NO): NO